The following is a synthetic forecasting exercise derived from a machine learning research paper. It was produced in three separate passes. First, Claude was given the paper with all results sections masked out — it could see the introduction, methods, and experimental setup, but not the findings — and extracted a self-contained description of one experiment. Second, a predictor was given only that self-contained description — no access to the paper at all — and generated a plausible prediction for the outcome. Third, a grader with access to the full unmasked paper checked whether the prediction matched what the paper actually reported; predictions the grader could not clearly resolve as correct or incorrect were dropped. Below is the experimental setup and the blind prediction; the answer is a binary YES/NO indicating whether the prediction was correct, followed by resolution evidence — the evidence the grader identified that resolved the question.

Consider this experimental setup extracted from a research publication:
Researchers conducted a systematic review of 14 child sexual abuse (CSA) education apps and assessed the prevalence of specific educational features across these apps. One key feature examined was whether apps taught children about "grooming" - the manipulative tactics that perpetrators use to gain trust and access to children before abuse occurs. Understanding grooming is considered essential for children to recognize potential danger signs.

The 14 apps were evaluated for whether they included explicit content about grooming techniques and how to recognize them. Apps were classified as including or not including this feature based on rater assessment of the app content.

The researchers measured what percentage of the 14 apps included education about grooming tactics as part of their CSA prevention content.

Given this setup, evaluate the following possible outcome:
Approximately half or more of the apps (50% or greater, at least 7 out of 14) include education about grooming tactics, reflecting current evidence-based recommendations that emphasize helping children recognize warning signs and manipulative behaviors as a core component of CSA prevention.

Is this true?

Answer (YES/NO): NO